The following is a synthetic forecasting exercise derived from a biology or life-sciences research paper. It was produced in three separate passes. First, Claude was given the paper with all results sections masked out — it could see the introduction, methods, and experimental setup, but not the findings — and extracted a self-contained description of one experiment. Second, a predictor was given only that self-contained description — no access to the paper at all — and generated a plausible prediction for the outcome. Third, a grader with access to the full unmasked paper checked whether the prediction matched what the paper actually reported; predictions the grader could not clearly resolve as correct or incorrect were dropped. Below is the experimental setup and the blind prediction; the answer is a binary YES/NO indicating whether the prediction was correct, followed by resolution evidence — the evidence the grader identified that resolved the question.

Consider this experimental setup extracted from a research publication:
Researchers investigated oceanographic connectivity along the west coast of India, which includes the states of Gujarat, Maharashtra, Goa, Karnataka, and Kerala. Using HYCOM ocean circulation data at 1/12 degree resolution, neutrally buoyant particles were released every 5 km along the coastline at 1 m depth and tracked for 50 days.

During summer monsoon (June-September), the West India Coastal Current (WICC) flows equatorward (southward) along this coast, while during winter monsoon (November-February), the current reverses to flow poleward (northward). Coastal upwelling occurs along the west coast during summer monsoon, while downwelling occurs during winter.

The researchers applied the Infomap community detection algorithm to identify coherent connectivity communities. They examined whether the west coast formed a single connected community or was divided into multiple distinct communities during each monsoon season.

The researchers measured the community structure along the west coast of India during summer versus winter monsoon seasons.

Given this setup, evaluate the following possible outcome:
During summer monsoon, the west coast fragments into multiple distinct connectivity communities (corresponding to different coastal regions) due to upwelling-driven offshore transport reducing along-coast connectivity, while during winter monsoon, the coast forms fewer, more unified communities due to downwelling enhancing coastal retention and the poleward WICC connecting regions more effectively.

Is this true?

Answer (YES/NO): NO